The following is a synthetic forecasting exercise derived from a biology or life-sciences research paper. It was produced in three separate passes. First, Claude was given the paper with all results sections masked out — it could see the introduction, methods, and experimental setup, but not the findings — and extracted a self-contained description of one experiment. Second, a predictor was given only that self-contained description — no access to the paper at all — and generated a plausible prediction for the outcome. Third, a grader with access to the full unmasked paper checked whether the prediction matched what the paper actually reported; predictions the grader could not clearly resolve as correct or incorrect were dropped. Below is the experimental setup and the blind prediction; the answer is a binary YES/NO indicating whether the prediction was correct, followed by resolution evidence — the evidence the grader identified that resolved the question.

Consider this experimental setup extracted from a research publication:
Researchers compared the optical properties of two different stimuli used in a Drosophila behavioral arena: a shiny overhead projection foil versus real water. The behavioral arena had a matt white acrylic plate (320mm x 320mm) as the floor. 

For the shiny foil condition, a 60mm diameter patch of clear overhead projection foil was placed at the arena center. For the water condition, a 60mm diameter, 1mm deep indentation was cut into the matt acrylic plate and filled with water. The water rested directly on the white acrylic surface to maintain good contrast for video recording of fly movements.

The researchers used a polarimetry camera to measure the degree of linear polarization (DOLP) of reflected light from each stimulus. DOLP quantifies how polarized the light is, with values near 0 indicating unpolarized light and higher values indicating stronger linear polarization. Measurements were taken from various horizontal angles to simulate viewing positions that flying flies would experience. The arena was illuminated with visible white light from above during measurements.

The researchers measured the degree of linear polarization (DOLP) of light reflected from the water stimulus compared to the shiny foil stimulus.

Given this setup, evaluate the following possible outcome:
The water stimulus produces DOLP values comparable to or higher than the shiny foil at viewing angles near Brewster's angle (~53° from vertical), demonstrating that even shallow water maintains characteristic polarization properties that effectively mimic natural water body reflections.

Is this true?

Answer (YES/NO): NO